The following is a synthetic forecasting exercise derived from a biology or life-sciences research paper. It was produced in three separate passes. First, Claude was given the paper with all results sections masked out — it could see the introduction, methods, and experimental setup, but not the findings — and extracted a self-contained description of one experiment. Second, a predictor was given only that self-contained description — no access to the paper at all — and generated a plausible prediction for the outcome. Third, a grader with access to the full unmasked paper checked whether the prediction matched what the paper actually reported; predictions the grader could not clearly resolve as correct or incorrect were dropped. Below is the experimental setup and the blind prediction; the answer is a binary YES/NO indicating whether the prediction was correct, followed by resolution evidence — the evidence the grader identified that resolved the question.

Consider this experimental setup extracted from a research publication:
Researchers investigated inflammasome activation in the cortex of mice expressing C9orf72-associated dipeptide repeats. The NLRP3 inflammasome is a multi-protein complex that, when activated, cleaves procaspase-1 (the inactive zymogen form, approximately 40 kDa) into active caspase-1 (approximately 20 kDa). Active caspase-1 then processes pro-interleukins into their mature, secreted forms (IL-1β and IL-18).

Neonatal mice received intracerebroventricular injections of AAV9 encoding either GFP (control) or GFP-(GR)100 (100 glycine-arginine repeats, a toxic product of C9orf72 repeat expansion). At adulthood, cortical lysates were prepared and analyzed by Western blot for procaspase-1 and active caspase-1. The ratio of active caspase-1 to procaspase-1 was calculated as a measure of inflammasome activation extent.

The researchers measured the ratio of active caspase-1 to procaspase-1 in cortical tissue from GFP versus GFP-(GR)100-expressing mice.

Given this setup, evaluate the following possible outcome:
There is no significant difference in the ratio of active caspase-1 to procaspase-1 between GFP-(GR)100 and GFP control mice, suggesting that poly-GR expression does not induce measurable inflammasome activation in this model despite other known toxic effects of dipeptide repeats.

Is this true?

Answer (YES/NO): NO